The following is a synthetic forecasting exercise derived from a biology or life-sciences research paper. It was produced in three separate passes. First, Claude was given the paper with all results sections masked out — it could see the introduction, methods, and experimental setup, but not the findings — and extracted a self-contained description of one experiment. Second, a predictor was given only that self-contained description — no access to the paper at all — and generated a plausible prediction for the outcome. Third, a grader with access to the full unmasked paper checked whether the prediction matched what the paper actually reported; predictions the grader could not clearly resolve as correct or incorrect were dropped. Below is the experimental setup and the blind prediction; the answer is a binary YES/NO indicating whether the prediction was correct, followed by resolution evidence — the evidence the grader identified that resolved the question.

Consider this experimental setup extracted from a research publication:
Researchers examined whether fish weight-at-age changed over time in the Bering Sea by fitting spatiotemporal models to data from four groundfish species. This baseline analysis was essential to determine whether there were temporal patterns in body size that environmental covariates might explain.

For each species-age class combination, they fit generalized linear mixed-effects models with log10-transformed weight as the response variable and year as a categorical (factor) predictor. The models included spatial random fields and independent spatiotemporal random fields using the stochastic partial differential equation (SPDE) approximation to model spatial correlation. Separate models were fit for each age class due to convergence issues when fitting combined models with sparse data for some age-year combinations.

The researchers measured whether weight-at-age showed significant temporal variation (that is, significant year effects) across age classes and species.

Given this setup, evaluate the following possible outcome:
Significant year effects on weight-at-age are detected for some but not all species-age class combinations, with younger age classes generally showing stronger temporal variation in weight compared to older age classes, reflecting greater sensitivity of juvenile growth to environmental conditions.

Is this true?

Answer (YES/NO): NO